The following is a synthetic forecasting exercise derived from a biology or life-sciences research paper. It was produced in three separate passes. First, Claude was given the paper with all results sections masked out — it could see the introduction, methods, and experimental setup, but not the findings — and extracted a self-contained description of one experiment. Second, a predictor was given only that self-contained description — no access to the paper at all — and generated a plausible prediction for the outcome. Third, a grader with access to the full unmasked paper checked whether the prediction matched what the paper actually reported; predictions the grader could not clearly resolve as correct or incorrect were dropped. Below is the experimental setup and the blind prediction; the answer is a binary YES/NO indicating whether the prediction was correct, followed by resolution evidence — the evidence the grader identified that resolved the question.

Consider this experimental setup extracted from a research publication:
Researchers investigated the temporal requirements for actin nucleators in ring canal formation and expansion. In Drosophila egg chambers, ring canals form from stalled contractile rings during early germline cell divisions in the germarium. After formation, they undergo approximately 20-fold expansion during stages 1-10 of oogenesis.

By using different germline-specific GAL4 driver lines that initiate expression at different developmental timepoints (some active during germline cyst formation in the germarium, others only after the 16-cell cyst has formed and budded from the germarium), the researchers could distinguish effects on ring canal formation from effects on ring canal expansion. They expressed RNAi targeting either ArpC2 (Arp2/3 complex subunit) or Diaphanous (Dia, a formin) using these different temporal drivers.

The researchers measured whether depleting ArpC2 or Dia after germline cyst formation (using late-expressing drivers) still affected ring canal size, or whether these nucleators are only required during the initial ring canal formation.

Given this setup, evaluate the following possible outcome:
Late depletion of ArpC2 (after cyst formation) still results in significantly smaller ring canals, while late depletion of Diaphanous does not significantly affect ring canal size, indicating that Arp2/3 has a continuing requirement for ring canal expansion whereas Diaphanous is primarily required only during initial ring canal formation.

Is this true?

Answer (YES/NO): NO